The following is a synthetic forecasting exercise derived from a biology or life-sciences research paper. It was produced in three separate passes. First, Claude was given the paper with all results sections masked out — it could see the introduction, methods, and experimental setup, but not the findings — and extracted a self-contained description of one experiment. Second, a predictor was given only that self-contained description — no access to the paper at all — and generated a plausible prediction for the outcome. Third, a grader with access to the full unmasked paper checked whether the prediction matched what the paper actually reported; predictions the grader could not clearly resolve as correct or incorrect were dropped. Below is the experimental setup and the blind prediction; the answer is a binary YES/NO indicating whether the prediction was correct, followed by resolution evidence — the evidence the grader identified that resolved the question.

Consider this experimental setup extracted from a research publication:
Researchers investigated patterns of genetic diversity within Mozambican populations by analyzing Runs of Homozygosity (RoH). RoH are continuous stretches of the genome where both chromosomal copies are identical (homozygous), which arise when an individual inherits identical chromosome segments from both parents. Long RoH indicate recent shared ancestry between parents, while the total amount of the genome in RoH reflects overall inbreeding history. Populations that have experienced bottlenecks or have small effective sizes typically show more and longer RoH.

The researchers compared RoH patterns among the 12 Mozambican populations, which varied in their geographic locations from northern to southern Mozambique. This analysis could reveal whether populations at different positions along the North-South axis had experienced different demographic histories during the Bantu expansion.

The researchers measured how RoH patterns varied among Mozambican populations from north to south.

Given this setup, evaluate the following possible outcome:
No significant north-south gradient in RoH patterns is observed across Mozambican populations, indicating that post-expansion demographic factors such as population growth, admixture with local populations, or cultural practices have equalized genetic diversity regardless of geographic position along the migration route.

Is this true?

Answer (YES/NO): NO